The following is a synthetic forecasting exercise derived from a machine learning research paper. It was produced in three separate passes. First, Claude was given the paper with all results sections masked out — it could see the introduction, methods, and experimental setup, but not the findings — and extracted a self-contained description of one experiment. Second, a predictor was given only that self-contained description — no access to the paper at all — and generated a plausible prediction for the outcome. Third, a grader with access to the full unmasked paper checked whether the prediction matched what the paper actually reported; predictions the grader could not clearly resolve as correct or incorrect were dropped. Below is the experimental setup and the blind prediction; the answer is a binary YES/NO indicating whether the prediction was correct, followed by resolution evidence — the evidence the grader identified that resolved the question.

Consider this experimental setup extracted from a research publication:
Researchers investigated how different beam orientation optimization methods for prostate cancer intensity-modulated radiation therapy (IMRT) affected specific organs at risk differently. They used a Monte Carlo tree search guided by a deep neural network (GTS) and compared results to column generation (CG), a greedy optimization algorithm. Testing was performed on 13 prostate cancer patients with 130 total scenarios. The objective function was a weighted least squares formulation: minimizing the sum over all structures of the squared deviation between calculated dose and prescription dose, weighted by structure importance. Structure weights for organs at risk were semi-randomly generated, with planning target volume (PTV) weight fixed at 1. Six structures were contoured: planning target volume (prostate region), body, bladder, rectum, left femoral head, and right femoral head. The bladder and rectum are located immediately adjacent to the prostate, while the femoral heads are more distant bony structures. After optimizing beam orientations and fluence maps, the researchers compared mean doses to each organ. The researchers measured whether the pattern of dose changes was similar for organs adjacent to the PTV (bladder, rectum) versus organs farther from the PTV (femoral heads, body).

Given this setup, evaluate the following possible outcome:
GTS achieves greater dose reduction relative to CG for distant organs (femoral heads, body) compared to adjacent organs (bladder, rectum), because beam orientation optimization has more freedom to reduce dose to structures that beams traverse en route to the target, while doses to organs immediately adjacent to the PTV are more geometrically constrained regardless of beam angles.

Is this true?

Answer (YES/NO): NO